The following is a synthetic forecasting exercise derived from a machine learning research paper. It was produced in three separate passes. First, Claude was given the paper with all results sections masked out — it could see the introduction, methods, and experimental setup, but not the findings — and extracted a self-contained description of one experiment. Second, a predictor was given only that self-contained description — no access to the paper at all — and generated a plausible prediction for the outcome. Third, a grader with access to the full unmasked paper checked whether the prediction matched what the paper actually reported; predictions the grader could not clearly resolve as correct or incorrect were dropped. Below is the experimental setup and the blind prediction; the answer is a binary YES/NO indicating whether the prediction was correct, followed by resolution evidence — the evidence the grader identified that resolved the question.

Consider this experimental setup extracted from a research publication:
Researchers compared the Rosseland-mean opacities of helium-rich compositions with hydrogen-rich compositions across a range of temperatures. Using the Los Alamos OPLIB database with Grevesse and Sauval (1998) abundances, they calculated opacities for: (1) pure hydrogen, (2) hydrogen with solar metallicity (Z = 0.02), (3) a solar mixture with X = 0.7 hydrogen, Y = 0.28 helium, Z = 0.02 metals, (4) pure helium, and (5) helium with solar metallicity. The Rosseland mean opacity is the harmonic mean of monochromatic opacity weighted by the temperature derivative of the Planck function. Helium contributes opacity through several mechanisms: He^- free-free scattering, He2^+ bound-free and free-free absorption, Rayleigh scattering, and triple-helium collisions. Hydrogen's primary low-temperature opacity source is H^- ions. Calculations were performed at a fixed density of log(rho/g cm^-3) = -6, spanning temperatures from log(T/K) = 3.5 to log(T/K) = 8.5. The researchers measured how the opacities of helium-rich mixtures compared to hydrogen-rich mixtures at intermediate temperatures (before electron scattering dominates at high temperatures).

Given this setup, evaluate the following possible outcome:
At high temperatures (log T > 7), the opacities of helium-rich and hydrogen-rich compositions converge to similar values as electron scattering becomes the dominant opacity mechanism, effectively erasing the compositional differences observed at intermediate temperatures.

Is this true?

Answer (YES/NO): NO